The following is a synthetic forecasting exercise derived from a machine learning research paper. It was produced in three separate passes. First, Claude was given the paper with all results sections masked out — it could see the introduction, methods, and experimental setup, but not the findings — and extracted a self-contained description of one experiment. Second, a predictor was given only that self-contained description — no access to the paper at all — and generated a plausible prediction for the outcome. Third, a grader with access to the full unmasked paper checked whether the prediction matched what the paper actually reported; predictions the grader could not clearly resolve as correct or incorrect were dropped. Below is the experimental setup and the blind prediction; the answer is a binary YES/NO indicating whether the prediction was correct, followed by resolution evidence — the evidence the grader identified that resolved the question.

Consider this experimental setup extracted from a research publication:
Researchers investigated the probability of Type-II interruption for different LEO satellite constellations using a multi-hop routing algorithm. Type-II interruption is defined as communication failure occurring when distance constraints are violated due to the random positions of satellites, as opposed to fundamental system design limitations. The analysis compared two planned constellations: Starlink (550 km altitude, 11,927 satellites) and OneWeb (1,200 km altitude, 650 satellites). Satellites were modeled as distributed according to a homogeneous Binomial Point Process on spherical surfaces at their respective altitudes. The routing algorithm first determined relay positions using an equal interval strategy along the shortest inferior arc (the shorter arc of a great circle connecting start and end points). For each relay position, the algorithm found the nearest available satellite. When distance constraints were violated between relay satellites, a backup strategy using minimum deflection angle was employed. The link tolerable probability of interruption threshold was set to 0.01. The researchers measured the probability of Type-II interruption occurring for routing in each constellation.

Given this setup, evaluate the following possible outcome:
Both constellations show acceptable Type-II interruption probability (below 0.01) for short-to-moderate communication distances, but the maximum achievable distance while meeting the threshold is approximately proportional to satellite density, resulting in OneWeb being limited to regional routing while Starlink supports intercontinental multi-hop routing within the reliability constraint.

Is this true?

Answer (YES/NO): NO